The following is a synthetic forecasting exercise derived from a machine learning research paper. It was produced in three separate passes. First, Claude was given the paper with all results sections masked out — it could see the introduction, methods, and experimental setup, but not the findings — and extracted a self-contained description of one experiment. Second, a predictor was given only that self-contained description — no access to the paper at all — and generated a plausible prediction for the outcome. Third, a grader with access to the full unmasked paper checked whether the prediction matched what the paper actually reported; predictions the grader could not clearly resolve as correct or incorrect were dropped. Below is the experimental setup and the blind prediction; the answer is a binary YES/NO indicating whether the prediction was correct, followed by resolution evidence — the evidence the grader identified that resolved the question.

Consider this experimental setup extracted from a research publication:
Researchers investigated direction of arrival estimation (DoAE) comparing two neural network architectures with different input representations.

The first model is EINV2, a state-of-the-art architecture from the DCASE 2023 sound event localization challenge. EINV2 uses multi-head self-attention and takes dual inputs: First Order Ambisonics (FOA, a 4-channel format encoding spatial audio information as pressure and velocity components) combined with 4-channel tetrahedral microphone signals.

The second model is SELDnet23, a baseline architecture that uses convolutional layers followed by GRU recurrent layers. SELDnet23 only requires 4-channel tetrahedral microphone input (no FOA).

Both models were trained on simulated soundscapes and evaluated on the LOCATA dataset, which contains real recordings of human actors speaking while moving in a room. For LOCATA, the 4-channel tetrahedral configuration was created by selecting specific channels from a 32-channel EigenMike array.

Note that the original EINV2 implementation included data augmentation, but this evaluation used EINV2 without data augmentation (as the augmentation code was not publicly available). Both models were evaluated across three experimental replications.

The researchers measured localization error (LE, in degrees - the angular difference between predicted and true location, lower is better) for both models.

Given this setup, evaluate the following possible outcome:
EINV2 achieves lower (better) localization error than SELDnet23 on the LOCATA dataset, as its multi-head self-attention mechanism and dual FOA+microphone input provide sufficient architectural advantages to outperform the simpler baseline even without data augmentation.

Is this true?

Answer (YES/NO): NO